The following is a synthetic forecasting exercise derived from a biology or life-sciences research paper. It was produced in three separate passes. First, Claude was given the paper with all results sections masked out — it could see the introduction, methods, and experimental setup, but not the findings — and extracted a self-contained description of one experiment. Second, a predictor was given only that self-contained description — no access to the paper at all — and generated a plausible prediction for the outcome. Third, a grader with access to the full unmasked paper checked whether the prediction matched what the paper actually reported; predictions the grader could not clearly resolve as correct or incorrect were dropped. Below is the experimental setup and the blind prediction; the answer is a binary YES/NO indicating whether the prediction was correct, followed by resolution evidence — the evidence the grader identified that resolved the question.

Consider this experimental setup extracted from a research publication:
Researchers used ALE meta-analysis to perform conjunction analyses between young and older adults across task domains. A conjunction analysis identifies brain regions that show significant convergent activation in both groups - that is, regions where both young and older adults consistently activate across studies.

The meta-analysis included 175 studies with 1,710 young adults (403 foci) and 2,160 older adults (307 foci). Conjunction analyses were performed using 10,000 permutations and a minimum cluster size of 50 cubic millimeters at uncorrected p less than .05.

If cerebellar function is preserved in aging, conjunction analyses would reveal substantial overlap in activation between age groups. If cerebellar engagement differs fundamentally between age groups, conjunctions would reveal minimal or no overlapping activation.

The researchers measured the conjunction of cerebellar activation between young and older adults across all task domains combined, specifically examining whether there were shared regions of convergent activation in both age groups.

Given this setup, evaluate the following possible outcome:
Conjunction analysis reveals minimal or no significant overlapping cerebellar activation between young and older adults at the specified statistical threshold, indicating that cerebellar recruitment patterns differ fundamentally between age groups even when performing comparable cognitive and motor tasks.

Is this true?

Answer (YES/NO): NO